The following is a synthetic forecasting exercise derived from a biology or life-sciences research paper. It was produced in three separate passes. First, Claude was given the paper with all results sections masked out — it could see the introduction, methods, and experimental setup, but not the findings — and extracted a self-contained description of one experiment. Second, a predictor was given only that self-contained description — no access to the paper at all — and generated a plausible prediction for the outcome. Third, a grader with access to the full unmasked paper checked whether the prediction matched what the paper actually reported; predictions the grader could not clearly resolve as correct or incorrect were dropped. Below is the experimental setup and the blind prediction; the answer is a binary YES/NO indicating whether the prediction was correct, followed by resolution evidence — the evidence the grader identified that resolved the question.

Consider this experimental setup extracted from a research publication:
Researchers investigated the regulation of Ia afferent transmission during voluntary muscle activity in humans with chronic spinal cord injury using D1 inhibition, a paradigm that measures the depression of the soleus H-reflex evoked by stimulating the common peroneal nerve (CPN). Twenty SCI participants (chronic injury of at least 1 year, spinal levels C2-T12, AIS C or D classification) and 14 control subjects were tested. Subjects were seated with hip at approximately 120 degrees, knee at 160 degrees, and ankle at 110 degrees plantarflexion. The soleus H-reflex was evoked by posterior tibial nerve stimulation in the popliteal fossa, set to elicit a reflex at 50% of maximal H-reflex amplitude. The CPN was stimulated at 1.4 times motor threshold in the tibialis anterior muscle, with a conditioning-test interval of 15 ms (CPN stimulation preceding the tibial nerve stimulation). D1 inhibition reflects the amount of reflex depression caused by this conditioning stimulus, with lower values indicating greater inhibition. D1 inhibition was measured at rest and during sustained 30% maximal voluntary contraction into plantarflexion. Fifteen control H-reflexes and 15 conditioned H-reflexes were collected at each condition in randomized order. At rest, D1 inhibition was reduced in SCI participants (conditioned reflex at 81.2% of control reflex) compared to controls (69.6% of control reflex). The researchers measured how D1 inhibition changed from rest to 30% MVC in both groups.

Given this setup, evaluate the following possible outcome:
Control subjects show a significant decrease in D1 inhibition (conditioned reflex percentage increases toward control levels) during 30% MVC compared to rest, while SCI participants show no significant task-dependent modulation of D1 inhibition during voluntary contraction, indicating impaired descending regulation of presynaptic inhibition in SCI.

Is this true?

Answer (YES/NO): YES